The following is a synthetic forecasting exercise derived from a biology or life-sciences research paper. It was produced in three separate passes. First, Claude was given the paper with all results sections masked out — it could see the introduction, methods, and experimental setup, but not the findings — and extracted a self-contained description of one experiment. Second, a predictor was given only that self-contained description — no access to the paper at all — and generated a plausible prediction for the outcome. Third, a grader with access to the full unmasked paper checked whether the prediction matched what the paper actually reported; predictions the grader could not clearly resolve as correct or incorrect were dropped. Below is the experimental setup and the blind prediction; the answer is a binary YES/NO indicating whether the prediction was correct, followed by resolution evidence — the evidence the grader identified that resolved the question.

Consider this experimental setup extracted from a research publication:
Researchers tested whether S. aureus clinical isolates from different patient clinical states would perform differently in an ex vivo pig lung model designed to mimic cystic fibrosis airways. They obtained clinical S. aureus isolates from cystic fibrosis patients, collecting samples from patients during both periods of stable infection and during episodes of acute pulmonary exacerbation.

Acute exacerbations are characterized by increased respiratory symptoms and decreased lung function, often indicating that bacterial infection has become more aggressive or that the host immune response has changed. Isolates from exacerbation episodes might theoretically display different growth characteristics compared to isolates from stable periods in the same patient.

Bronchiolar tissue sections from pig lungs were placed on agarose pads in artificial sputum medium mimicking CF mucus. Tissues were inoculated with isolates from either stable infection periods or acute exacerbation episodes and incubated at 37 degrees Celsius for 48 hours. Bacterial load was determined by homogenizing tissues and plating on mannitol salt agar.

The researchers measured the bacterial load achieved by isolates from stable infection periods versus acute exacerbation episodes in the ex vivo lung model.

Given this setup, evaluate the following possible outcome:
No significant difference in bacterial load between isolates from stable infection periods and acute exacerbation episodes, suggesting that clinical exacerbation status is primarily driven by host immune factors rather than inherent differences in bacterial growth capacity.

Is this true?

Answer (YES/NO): NO